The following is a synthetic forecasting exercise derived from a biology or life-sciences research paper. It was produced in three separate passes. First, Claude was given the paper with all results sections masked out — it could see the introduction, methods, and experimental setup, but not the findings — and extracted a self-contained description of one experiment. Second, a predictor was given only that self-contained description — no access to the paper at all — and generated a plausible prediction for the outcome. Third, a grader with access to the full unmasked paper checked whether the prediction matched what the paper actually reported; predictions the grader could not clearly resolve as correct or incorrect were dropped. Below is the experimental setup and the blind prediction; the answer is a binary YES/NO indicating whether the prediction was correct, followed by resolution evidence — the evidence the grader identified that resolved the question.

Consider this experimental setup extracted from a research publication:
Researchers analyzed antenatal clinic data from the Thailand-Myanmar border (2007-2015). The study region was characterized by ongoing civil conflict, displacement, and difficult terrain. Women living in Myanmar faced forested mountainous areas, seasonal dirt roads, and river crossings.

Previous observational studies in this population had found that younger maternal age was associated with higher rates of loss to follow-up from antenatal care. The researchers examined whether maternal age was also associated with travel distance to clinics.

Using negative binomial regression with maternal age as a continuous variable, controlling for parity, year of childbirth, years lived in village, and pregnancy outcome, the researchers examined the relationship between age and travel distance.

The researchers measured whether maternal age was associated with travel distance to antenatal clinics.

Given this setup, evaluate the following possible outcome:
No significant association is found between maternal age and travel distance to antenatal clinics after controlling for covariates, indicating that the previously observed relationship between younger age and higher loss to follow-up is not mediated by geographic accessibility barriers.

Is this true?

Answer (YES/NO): NO